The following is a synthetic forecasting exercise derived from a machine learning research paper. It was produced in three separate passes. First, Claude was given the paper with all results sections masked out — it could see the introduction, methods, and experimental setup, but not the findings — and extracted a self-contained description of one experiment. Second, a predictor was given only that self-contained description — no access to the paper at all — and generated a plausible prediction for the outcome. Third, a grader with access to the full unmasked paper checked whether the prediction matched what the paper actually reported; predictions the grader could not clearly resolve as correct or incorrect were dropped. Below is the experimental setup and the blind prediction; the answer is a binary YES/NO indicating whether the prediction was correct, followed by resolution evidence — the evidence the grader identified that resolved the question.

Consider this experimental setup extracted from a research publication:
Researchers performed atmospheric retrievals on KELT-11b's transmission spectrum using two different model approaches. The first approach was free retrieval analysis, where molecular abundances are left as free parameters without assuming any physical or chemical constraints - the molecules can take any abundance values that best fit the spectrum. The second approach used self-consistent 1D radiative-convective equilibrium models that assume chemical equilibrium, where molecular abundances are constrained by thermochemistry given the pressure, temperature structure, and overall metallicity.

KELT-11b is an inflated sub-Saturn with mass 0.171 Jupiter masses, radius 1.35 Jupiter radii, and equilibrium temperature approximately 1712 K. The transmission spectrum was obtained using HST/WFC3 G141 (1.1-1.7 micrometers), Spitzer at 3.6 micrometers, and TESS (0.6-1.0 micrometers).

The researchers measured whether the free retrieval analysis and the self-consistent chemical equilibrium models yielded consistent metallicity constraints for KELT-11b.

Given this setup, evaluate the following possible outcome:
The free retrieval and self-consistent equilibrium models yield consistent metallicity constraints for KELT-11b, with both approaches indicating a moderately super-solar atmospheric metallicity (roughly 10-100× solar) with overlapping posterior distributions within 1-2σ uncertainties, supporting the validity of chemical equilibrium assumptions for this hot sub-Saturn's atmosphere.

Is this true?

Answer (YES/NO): NO